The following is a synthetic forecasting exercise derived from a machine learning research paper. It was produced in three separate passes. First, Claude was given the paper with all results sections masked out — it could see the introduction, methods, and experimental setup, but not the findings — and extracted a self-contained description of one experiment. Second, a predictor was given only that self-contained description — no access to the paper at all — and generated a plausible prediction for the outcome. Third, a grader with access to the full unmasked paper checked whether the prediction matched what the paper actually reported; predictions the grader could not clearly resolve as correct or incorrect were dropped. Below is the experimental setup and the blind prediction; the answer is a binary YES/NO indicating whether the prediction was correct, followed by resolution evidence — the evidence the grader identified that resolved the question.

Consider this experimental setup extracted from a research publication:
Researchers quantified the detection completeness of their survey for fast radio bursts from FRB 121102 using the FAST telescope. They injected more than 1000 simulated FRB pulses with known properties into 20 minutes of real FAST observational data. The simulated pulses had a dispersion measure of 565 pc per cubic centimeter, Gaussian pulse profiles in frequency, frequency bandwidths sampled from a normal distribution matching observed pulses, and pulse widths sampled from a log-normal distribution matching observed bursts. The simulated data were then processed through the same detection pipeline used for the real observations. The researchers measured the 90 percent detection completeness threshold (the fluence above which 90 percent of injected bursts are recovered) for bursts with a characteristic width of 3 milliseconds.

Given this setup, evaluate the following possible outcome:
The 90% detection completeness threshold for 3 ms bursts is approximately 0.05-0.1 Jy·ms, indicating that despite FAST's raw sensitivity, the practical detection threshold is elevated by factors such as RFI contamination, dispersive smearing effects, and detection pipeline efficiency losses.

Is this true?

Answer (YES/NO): NO